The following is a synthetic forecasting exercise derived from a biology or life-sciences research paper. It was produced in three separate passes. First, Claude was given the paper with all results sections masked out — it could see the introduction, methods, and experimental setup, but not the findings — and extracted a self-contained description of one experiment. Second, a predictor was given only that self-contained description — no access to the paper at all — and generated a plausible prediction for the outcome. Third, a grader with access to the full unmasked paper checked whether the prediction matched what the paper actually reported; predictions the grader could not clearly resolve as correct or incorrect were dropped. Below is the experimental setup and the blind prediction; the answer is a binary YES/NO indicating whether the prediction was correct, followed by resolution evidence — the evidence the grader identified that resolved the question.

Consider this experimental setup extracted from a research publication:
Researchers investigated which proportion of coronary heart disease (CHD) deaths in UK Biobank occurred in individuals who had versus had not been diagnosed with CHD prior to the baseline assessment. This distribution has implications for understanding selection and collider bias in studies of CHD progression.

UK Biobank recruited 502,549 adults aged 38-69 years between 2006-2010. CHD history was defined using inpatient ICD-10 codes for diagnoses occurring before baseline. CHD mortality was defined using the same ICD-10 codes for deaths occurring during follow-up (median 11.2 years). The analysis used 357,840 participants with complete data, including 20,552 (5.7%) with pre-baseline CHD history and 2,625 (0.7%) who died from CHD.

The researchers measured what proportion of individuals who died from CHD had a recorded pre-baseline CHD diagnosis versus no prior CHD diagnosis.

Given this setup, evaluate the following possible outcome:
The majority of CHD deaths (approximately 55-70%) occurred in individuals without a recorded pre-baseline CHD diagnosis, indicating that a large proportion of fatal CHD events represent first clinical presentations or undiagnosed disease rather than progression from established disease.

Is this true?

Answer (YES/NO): YES